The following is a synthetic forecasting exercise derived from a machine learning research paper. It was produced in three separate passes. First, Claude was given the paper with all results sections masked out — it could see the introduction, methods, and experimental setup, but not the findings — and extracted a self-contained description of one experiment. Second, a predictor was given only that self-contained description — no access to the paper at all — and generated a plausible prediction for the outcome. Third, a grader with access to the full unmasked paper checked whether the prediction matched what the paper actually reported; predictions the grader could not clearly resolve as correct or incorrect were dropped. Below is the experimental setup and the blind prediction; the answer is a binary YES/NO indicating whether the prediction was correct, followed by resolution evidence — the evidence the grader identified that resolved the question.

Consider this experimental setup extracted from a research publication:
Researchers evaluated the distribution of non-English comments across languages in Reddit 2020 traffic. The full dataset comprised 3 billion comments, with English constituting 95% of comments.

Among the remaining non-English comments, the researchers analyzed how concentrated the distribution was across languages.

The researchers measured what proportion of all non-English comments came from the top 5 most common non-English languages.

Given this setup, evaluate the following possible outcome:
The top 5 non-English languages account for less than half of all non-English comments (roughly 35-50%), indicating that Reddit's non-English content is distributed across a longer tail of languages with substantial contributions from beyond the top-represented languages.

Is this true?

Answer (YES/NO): NO